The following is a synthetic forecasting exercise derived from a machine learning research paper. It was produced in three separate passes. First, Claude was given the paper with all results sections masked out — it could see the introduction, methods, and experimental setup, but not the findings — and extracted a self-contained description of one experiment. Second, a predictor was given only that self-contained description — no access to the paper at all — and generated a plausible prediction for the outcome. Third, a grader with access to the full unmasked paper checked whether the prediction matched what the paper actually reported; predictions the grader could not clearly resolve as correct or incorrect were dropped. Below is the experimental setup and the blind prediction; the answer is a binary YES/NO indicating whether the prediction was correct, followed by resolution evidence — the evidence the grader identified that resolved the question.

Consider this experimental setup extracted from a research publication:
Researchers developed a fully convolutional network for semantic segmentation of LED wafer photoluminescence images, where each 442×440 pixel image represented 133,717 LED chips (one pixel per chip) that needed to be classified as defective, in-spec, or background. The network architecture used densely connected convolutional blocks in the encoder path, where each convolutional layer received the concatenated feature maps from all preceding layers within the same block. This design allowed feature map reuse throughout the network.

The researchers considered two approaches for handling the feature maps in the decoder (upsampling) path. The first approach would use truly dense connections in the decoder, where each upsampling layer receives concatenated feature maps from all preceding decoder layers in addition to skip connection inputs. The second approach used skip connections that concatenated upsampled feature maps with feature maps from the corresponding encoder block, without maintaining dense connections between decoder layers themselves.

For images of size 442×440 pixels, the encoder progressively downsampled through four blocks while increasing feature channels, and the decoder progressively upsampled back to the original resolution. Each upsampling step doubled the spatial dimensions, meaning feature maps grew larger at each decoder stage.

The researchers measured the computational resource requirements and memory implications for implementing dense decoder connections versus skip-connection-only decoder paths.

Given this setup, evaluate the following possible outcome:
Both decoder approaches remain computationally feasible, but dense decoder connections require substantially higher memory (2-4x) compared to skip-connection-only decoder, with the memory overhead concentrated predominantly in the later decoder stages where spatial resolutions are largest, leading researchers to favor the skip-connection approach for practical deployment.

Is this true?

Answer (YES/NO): NO